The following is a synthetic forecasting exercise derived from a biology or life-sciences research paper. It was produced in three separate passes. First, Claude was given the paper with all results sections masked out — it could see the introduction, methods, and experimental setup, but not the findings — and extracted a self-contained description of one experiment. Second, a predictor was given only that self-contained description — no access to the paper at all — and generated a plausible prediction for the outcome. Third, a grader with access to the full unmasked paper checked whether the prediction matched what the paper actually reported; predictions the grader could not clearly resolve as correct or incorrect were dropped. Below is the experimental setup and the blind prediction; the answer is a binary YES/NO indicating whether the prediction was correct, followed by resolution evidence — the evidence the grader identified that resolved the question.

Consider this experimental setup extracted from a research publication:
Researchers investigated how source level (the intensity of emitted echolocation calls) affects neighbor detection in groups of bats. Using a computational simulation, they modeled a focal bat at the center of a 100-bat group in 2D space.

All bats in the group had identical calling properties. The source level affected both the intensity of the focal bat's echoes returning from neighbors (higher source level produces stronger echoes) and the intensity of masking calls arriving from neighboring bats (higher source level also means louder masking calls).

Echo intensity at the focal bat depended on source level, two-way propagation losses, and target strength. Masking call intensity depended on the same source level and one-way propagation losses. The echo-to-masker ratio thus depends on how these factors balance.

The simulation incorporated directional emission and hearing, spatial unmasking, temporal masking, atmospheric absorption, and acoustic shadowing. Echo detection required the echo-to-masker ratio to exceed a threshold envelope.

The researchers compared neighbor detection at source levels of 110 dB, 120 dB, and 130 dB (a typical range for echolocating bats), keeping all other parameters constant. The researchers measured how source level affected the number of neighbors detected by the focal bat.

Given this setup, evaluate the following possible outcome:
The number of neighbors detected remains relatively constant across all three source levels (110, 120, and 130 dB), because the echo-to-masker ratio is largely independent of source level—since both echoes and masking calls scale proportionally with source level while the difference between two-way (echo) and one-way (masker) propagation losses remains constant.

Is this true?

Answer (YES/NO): YES